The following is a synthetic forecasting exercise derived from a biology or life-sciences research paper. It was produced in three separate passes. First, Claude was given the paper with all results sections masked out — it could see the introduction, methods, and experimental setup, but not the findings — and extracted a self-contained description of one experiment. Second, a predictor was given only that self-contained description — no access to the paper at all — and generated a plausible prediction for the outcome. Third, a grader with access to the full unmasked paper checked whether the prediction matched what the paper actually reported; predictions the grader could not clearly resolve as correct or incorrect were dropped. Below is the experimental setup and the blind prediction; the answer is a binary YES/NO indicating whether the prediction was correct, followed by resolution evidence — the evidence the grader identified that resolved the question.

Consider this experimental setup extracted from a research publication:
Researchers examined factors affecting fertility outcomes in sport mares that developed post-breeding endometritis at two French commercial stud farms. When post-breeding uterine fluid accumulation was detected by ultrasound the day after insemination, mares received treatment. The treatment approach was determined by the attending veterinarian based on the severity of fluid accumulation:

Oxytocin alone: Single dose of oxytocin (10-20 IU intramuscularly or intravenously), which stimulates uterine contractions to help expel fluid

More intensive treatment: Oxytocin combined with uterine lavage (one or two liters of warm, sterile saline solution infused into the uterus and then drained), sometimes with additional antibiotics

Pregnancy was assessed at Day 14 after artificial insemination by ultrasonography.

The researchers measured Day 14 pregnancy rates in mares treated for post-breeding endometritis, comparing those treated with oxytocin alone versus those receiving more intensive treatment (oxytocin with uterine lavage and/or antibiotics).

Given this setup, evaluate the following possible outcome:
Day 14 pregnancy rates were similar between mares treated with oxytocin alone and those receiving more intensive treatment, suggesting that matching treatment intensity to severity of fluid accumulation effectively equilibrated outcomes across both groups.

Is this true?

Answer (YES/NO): YES